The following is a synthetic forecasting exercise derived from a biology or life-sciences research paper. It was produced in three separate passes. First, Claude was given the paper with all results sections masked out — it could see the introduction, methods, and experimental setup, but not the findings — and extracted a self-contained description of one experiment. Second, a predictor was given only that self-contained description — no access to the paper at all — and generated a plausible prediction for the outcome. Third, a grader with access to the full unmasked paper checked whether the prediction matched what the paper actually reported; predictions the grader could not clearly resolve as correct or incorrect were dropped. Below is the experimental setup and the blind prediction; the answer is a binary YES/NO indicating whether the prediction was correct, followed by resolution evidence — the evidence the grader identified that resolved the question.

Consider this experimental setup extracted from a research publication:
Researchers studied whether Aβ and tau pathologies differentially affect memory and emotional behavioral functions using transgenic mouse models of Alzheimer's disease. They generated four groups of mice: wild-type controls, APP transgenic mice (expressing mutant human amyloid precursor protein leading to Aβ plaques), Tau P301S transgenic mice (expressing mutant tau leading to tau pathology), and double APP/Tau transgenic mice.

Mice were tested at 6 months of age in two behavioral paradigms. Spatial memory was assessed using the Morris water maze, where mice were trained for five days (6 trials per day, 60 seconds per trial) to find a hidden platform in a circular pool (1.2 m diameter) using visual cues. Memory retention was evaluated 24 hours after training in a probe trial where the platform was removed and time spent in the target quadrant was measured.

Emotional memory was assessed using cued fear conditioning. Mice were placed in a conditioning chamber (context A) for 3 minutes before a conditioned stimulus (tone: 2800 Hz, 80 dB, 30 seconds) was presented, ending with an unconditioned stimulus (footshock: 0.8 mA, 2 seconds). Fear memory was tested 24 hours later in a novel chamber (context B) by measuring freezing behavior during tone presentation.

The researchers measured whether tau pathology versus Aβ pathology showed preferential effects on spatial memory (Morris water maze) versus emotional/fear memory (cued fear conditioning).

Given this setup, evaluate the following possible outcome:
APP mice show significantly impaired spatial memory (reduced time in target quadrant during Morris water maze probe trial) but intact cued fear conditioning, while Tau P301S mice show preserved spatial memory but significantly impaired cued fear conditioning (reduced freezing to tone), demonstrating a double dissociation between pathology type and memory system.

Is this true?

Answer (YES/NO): NO